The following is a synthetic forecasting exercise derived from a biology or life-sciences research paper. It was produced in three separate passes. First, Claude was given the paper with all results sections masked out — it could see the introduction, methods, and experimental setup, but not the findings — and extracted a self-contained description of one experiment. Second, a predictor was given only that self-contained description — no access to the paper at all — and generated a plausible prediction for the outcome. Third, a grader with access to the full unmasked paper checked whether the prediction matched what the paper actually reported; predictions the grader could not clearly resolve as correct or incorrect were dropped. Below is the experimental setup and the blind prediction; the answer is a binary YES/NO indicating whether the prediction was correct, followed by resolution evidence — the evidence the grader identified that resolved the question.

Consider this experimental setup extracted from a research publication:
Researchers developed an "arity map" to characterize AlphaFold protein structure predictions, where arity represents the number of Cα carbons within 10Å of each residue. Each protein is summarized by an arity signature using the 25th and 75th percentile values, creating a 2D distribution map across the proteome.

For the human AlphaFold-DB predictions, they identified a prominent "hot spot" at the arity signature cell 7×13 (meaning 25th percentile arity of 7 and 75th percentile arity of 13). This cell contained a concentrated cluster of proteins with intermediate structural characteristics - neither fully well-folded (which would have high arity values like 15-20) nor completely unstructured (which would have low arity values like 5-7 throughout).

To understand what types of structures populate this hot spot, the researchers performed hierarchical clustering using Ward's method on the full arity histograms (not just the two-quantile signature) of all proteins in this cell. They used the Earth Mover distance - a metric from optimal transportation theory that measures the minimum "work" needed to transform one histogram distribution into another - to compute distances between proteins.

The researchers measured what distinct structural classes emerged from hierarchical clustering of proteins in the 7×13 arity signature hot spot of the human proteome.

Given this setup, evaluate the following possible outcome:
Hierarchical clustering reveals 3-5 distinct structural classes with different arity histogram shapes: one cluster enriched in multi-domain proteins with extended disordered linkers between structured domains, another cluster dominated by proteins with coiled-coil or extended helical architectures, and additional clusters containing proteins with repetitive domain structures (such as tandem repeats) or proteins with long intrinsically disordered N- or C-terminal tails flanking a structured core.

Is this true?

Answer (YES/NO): NO